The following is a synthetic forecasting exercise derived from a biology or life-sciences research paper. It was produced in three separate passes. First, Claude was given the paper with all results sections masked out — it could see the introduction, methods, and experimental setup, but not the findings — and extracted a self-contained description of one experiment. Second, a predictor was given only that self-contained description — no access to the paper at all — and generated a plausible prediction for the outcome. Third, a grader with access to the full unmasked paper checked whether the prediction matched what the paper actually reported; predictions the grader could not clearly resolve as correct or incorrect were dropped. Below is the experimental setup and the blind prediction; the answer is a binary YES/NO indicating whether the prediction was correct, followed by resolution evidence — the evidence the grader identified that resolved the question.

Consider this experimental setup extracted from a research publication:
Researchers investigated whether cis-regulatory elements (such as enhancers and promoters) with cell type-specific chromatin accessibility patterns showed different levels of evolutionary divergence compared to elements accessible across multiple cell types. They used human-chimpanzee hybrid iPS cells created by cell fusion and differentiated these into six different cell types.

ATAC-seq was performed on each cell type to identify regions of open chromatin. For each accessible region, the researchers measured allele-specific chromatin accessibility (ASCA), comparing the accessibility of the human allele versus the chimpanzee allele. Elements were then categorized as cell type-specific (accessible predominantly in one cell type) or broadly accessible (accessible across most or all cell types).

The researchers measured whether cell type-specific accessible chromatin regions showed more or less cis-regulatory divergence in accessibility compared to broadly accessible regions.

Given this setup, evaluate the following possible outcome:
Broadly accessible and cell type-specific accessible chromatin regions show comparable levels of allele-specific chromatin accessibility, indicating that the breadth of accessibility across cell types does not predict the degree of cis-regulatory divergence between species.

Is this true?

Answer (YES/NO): NO